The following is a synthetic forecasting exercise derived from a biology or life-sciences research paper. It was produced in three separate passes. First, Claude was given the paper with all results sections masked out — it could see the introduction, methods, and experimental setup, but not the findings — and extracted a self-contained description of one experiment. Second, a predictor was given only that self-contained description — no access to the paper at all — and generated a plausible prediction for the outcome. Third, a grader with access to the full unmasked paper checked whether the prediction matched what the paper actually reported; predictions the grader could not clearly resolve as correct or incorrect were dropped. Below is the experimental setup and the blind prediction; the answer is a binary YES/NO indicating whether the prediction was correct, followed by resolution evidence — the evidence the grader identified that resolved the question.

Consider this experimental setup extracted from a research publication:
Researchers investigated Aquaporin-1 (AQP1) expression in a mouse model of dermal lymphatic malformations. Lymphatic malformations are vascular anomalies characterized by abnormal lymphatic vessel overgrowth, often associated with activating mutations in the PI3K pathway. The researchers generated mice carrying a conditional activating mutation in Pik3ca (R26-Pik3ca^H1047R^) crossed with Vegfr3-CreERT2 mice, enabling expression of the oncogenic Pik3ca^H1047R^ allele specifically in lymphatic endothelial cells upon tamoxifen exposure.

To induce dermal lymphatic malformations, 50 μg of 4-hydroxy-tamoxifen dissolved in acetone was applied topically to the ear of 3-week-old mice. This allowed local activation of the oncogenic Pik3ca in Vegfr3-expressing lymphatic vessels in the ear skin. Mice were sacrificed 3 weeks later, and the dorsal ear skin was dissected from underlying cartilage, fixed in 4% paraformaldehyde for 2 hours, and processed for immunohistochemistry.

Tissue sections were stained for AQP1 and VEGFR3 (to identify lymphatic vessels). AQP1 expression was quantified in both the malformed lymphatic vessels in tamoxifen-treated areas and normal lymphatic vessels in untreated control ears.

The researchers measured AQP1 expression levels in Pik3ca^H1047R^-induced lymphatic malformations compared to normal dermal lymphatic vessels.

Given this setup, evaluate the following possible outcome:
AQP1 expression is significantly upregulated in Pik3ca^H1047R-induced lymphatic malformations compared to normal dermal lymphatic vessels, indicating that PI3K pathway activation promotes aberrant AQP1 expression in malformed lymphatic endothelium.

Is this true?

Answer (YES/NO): YES